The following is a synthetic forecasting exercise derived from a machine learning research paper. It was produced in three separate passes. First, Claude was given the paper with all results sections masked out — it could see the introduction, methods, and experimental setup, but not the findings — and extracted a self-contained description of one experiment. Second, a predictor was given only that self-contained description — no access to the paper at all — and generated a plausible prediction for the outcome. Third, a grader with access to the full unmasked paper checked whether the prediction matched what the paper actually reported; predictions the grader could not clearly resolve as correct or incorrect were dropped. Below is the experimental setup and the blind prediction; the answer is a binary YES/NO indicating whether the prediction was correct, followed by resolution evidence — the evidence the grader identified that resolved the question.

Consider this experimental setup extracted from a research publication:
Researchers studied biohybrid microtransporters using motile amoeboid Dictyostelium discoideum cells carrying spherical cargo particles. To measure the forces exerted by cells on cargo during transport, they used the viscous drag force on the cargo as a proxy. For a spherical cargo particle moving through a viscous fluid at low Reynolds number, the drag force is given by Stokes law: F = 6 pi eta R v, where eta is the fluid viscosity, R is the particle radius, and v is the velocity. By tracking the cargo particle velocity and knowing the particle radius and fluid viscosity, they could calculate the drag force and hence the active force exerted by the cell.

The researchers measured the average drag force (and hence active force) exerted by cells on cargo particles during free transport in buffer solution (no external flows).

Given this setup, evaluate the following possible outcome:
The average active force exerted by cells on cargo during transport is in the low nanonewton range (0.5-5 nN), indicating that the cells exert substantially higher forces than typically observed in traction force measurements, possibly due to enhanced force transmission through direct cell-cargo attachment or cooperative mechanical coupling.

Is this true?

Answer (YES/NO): NO